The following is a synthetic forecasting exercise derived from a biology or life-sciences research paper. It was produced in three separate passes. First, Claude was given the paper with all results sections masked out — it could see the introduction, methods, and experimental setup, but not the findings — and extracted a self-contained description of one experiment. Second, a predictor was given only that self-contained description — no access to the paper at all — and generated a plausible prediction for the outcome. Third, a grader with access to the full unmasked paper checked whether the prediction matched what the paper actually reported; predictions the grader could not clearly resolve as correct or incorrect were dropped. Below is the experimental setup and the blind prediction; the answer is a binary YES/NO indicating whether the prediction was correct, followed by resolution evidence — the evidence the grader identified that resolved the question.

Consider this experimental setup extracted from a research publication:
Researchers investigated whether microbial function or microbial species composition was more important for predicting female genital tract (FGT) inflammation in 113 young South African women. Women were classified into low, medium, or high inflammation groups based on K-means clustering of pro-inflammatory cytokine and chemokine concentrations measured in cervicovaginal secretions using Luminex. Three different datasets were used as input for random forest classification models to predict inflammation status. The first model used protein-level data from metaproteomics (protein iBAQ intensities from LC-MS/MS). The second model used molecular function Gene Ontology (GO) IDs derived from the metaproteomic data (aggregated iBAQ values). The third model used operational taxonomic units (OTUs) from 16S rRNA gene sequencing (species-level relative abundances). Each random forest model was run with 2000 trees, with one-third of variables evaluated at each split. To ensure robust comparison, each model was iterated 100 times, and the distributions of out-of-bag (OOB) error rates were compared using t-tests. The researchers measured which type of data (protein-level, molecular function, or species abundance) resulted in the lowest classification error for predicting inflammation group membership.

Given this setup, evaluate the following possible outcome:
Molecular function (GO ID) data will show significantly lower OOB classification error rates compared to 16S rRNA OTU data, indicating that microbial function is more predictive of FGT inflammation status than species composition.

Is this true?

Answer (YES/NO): YES